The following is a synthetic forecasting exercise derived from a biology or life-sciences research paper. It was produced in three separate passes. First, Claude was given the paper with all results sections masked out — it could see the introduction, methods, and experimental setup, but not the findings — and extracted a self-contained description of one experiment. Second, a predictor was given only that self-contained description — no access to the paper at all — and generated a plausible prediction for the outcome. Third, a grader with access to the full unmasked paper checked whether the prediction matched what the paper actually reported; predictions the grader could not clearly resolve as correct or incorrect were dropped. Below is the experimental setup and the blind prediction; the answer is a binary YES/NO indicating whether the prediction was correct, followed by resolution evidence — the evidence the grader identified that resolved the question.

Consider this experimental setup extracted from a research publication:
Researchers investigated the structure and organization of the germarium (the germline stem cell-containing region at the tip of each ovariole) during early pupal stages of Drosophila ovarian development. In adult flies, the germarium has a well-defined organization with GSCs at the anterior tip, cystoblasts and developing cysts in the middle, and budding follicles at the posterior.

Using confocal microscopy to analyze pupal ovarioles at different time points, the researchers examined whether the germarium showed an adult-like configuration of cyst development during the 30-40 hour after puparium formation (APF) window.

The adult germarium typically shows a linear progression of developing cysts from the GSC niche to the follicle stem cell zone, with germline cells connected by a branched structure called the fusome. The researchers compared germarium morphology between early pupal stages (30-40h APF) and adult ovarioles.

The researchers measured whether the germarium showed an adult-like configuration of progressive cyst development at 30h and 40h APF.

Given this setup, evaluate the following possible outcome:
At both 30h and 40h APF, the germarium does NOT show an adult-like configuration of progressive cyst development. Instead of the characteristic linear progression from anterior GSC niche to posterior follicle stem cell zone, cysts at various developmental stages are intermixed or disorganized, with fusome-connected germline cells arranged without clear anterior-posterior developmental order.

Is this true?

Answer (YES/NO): YES